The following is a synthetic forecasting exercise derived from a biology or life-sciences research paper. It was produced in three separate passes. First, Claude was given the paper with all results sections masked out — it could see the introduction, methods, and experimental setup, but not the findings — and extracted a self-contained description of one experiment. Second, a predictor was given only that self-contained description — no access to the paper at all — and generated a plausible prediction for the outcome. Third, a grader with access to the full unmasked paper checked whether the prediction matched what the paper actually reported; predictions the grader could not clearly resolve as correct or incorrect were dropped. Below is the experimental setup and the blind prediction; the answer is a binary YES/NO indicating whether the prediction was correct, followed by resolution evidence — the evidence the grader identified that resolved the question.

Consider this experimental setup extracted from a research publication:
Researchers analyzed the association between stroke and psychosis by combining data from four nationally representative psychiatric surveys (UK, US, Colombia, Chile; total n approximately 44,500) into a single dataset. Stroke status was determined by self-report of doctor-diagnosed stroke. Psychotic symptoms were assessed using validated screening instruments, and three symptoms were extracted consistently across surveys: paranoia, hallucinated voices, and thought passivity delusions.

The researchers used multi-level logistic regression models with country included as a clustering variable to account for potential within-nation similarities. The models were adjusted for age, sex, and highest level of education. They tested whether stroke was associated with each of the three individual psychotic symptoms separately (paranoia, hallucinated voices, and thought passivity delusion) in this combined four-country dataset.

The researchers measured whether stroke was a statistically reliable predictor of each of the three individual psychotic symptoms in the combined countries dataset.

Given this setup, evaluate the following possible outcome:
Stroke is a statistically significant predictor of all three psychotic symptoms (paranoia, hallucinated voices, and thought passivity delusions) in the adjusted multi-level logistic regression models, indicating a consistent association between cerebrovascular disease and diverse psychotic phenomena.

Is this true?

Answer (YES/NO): YES